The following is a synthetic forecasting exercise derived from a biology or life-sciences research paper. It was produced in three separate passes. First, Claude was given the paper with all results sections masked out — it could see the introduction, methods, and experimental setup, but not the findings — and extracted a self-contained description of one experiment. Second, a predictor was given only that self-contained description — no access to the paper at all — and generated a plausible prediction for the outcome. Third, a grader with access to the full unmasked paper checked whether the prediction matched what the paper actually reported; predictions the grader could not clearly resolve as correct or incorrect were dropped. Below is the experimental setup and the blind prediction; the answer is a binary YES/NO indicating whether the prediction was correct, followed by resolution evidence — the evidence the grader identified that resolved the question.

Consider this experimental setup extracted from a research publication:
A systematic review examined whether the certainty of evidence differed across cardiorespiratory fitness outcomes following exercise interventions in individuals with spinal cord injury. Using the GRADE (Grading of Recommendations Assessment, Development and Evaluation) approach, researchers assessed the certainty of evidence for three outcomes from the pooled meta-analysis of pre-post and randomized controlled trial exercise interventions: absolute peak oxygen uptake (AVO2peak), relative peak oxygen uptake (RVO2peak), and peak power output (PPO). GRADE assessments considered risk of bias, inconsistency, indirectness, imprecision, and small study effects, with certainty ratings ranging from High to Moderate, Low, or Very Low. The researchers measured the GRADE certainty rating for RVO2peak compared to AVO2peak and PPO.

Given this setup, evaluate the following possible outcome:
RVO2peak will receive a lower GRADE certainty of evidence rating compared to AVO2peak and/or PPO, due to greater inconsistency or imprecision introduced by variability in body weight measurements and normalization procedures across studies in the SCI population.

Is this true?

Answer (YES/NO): NO